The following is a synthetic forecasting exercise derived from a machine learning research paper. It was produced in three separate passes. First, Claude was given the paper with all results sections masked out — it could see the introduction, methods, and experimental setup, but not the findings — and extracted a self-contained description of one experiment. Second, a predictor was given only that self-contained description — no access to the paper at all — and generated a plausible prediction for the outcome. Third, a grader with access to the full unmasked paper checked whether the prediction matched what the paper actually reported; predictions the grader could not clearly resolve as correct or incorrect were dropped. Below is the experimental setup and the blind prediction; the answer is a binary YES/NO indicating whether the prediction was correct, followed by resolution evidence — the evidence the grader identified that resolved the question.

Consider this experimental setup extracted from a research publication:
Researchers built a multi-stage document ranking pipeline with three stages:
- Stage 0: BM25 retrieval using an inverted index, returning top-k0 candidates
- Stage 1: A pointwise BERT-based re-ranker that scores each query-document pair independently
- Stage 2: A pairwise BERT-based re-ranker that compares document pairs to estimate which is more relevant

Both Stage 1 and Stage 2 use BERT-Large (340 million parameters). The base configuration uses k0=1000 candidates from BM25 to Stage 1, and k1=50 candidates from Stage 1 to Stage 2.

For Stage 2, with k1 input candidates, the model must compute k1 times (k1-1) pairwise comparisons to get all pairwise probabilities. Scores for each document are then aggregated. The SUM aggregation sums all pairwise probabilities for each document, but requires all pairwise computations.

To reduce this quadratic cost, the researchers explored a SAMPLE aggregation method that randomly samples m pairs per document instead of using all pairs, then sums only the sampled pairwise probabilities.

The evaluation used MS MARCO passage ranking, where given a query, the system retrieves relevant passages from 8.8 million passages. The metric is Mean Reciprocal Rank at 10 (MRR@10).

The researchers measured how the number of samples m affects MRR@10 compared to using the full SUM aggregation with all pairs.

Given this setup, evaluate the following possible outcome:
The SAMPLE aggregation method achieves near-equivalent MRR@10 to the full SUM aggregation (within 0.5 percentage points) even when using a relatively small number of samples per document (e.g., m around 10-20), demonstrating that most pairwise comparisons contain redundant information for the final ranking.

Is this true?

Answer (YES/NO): NO